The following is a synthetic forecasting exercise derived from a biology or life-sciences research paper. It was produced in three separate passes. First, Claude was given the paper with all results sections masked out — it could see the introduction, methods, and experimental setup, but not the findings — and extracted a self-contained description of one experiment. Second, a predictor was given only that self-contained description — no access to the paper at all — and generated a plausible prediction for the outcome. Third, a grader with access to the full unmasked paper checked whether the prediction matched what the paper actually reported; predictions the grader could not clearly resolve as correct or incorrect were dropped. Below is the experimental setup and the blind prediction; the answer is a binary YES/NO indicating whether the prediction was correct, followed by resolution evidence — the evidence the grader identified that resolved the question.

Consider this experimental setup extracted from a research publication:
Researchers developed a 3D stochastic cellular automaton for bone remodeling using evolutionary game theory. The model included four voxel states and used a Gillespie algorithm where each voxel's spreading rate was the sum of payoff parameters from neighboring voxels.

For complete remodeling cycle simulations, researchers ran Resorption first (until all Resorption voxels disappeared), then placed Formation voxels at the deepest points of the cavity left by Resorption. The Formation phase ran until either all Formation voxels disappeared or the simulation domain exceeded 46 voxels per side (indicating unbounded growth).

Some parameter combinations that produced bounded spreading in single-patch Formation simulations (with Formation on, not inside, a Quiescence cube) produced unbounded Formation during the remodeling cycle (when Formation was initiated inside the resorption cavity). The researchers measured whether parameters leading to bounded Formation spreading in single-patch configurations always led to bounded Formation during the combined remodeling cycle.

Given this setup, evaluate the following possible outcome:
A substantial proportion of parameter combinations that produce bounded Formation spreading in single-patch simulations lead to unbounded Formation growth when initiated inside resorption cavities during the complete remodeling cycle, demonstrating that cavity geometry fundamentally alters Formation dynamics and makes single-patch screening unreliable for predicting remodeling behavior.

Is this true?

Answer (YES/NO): NO